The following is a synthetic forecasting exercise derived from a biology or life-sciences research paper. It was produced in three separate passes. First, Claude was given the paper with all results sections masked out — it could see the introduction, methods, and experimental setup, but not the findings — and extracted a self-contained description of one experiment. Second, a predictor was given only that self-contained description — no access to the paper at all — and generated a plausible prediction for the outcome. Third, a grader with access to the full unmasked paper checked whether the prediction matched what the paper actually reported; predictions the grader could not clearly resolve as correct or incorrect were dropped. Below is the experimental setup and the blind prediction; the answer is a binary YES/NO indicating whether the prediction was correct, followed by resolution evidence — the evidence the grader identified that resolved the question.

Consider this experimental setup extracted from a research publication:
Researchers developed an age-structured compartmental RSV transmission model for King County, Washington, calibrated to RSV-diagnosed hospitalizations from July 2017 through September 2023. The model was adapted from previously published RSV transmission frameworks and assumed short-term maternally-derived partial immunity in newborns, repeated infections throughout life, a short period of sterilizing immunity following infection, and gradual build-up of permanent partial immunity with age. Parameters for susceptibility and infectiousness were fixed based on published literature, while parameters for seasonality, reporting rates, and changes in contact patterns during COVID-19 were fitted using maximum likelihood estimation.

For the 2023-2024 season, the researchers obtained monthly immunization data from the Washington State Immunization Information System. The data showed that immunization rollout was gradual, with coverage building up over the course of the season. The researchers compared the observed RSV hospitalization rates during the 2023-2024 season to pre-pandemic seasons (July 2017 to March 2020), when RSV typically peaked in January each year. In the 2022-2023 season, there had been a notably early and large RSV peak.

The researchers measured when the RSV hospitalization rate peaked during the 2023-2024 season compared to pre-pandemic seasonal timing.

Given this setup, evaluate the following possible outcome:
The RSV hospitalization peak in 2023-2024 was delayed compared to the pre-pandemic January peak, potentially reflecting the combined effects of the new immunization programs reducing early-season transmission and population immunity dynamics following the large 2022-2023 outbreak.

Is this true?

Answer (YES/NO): NO